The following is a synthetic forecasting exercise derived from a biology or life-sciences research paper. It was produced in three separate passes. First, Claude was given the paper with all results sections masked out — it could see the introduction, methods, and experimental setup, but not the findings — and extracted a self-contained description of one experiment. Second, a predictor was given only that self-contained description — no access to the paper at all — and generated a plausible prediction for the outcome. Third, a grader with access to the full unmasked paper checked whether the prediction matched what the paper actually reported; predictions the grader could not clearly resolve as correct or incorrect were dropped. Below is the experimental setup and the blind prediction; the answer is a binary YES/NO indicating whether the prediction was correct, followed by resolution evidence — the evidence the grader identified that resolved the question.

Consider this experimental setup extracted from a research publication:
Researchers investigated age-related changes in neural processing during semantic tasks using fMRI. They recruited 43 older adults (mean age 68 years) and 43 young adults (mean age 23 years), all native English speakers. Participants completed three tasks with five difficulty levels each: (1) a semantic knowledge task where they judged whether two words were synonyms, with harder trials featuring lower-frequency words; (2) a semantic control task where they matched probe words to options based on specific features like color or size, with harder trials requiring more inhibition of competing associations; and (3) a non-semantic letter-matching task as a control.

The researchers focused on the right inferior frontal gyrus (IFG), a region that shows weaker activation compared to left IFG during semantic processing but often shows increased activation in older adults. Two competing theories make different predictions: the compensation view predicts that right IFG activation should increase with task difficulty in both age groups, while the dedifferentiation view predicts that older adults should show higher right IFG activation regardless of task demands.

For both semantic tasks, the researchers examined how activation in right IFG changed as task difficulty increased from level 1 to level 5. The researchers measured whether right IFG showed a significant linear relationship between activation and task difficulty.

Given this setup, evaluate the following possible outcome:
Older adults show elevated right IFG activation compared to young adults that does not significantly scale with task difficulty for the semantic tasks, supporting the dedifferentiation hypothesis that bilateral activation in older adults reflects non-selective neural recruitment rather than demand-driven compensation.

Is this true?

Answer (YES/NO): NO